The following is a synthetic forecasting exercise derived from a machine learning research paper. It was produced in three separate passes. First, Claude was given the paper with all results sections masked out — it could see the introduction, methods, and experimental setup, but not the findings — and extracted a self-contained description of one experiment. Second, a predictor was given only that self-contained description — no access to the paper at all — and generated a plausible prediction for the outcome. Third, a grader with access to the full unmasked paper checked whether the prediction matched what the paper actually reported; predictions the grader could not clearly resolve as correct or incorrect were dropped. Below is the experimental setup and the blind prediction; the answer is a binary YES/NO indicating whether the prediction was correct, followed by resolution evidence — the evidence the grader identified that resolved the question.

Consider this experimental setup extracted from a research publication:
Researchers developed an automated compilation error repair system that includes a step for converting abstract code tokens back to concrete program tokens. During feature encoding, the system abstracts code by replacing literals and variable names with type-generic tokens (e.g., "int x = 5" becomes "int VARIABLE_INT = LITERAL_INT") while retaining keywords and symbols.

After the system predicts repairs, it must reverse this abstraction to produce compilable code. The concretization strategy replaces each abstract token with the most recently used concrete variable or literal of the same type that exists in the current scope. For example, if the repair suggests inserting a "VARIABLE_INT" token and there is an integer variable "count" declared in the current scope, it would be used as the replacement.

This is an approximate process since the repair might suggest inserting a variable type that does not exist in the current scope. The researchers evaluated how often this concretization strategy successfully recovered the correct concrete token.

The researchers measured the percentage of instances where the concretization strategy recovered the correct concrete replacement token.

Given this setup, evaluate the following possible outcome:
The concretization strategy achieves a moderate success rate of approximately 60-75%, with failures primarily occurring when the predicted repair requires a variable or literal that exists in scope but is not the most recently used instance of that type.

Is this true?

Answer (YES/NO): NO